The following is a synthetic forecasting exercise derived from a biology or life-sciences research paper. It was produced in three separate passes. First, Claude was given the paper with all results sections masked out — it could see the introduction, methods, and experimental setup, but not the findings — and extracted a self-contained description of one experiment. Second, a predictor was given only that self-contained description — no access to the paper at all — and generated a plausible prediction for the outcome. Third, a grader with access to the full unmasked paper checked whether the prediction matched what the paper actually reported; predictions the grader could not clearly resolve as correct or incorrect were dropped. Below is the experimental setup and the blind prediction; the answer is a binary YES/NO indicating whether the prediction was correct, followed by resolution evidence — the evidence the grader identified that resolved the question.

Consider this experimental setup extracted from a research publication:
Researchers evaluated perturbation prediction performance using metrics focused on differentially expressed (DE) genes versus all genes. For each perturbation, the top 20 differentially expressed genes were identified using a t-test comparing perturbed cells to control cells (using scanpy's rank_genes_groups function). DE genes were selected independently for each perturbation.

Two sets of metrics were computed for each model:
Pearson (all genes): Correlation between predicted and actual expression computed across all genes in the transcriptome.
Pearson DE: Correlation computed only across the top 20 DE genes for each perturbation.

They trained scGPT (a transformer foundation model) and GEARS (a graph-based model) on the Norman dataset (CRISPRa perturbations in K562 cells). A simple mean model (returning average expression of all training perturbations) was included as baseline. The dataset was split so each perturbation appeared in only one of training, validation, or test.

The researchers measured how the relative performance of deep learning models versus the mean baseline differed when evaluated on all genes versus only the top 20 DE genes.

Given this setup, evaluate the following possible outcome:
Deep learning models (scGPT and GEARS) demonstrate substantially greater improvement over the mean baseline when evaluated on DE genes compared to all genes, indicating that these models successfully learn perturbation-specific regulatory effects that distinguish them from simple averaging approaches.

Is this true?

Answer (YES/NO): NO